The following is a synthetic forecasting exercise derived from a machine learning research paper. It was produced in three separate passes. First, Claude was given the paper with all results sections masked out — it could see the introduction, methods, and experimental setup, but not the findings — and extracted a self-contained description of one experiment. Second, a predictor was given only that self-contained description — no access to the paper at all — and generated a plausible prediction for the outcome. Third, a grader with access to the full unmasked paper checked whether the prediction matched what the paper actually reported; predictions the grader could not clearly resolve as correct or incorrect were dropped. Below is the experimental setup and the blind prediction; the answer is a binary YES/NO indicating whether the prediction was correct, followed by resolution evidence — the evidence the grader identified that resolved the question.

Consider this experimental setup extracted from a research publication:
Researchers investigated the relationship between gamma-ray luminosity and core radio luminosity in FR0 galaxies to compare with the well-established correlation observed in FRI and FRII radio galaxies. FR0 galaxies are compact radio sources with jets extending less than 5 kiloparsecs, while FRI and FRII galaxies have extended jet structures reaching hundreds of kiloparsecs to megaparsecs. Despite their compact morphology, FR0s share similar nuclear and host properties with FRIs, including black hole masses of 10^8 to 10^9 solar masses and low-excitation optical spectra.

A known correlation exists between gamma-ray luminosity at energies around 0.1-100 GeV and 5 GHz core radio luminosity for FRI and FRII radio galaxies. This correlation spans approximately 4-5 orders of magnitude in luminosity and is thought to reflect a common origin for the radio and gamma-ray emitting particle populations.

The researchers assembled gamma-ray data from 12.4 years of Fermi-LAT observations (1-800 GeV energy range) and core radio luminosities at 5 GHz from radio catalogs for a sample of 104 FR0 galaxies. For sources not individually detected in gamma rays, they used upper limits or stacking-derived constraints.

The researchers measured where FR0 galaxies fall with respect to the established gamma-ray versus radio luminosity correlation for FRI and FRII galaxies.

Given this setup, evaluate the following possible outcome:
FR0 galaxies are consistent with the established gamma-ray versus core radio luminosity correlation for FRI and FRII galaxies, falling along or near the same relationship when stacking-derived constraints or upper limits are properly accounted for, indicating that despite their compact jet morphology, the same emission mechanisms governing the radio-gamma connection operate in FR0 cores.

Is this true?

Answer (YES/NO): YES